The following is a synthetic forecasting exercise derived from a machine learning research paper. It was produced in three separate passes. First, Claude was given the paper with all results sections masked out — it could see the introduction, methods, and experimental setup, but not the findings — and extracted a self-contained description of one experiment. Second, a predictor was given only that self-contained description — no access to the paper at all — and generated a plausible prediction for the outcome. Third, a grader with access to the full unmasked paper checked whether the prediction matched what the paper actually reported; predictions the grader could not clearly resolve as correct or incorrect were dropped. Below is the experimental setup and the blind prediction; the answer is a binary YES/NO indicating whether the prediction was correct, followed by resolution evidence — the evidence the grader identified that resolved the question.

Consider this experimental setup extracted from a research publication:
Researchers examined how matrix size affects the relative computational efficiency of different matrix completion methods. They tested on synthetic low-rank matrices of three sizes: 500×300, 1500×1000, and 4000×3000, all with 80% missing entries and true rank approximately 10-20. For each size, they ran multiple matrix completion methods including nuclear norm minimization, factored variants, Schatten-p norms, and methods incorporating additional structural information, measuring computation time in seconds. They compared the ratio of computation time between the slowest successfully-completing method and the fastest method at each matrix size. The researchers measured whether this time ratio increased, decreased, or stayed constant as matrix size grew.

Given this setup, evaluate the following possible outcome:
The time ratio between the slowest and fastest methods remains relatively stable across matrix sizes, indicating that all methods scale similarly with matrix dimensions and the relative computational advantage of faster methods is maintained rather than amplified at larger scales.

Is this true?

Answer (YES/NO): NO